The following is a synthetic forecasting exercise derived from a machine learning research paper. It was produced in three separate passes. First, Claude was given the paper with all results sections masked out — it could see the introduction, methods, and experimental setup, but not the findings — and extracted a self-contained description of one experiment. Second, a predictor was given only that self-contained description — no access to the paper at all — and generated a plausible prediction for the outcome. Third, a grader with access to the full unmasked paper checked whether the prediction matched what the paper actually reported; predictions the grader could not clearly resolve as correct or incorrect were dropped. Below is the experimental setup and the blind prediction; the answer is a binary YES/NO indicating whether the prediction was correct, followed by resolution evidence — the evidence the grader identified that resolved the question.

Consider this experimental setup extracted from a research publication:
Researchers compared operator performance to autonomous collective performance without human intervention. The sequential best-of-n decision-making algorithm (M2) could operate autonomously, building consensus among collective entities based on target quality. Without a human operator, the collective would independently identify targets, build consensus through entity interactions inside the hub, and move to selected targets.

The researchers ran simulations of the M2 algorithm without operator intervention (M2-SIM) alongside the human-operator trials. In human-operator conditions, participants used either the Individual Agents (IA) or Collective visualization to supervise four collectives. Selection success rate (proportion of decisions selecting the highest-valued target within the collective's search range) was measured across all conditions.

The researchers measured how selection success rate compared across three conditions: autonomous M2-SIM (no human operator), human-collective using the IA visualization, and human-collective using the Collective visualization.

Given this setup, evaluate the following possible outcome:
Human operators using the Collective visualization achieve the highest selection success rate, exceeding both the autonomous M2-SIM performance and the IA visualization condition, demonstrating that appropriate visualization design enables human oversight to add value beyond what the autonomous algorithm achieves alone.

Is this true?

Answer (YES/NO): YES